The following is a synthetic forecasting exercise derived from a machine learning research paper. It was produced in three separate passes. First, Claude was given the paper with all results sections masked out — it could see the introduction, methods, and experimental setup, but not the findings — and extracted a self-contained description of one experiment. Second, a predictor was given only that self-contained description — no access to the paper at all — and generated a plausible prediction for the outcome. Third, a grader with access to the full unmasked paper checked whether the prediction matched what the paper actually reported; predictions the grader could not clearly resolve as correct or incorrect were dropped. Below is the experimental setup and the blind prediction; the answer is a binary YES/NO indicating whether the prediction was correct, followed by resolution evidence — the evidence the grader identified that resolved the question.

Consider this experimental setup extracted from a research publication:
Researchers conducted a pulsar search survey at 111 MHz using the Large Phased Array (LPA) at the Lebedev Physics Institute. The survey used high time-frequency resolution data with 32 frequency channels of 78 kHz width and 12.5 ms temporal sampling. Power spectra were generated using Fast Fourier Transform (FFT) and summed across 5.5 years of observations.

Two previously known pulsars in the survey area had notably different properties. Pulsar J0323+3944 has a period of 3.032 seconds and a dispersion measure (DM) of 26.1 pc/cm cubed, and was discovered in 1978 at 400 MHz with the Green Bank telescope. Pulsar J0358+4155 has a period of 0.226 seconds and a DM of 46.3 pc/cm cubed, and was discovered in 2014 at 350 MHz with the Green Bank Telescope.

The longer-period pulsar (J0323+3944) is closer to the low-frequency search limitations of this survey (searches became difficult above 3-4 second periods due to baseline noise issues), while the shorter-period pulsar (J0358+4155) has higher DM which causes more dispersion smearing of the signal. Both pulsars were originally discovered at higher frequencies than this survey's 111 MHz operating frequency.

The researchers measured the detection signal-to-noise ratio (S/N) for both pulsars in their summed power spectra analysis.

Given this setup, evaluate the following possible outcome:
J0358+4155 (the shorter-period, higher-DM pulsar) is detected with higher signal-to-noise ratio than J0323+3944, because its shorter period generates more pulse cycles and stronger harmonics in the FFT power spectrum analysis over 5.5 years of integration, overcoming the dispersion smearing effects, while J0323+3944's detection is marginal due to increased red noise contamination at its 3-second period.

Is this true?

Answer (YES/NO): NO